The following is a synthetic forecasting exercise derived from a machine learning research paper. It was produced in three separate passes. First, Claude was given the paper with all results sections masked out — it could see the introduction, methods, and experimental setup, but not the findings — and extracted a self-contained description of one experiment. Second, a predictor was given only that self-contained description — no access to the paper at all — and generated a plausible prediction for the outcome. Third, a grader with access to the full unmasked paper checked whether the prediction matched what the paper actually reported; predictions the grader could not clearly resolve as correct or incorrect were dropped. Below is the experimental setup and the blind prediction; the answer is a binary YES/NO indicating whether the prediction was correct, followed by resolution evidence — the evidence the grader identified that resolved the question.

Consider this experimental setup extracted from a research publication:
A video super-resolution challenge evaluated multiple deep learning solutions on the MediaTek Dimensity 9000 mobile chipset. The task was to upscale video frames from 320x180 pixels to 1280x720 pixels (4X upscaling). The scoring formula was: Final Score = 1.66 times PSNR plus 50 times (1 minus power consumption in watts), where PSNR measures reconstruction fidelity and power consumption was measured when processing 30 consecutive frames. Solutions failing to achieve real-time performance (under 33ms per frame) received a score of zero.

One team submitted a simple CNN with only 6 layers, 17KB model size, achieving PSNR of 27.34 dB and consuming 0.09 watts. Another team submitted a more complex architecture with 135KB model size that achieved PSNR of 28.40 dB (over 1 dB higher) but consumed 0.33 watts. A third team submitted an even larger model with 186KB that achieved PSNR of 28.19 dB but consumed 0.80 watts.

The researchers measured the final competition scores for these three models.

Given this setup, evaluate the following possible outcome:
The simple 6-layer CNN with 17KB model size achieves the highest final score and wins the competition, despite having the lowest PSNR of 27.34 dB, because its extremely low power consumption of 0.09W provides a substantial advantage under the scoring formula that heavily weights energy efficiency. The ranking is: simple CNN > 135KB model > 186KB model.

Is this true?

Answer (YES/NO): YES